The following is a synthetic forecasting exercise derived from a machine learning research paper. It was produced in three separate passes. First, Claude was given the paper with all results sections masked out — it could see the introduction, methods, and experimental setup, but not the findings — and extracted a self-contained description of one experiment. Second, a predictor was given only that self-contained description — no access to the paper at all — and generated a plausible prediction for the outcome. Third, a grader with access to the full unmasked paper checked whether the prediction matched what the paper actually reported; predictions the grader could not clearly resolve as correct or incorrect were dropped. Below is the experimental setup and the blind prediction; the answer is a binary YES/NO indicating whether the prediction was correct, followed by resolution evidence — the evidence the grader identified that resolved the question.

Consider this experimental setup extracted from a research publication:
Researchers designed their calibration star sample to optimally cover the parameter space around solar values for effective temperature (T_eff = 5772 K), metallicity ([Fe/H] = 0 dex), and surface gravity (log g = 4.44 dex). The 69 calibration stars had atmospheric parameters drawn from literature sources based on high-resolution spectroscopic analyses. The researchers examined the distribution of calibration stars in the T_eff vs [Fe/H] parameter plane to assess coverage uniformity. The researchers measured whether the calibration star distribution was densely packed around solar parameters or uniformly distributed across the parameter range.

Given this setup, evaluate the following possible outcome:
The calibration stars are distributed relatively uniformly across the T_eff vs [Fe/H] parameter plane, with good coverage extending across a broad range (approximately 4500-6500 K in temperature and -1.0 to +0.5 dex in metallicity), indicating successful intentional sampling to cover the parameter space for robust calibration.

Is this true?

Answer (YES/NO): NO